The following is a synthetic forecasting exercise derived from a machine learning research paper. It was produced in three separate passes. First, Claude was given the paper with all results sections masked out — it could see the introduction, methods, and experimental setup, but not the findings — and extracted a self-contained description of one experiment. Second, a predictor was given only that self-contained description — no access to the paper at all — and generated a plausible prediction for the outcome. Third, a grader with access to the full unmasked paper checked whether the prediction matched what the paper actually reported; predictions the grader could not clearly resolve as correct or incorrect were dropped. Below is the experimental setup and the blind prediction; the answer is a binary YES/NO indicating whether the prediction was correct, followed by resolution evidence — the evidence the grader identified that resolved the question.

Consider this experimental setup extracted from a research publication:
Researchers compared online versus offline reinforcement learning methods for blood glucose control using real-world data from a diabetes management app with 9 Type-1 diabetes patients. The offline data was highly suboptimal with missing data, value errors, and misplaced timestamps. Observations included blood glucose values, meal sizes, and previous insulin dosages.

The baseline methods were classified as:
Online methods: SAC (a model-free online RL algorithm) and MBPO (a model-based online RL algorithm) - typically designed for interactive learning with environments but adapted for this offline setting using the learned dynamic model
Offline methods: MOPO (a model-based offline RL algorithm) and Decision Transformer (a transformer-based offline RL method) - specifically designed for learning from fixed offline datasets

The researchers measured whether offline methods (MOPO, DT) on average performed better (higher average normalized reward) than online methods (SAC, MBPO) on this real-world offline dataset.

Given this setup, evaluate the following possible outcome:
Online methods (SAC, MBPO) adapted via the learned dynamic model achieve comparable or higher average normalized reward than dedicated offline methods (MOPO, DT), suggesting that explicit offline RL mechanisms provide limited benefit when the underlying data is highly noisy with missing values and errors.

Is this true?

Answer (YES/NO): NO